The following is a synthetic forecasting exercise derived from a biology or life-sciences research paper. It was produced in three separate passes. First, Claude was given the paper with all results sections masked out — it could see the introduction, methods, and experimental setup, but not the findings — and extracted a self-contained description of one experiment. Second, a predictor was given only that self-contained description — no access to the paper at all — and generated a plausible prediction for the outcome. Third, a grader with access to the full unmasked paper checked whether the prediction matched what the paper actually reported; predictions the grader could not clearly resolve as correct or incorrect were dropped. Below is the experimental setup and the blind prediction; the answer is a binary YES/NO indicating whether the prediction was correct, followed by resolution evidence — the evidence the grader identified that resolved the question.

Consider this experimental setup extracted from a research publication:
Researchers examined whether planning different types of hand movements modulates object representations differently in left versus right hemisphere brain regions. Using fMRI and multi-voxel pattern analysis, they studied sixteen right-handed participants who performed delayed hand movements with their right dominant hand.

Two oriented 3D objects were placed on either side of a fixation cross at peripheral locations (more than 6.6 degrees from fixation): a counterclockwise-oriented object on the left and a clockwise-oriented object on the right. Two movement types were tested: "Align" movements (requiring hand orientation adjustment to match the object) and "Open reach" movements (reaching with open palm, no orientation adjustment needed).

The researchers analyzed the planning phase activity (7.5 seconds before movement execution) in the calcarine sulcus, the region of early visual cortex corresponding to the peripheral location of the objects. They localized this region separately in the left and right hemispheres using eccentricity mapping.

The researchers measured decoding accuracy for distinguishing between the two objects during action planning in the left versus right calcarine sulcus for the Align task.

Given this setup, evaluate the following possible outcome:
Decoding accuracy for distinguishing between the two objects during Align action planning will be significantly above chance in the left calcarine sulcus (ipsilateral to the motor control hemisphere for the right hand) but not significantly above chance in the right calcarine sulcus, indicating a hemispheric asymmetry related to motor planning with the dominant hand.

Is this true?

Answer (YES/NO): NO